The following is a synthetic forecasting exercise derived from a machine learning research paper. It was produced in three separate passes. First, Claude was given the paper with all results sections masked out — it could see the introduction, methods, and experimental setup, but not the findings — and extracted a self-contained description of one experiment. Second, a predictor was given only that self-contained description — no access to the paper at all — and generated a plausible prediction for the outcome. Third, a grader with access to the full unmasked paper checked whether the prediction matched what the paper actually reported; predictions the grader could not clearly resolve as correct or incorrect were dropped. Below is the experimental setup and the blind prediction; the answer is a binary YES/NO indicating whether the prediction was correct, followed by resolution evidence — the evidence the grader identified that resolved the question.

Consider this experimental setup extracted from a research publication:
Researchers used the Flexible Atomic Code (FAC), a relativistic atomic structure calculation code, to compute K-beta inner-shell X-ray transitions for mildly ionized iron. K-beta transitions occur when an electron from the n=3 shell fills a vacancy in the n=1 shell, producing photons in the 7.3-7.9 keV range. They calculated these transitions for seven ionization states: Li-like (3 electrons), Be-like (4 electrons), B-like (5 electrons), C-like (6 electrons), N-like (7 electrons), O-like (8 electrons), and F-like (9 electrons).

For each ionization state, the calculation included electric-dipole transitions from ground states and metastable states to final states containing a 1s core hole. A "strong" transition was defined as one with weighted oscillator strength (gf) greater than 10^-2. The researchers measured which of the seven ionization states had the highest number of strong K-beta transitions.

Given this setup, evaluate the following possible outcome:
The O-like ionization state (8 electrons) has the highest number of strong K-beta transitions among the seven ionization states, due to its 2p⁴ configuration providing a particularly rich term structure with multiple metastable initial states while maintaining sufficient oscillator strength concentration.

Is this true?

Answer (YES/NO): NO